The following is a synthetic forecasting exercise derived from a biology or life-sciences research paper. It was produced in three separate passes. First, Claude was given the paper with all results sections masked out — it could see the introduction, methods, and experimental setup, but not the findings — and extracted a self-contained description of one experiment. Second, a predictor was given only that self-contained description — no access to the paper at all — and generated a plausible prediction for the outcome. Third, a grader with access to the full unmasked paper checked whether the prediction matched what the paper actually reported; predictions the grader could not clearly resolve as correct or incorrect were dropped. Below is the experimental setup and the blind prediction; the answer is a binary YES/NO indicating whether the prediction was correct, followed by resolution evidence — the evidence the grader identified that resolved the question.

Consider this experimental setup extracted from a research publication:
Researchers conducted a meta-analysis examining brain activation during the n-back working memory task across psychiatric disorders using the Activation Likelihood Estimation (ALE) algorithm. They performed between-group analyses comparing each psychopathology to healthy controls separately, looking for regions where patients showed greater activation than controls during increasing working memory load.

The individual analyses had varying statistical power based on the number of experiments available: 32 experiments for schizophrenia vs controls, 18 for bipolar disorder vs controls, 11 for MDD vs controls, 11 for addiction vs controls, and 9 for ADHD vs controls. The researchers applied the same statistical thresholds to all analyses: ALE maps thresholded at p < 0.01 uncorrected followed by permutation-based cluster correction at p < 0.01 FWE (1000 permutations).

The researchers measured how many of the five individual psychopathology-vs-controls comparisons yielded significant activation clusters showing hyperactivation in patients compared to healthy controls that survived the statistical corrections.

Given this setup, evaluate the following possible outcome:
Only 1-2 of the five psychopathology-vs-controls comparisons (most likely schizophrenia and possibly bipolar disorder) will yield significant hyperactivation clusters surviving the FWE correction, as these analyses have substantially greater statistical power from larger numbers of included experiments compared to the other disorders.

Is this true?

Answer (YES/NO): YES